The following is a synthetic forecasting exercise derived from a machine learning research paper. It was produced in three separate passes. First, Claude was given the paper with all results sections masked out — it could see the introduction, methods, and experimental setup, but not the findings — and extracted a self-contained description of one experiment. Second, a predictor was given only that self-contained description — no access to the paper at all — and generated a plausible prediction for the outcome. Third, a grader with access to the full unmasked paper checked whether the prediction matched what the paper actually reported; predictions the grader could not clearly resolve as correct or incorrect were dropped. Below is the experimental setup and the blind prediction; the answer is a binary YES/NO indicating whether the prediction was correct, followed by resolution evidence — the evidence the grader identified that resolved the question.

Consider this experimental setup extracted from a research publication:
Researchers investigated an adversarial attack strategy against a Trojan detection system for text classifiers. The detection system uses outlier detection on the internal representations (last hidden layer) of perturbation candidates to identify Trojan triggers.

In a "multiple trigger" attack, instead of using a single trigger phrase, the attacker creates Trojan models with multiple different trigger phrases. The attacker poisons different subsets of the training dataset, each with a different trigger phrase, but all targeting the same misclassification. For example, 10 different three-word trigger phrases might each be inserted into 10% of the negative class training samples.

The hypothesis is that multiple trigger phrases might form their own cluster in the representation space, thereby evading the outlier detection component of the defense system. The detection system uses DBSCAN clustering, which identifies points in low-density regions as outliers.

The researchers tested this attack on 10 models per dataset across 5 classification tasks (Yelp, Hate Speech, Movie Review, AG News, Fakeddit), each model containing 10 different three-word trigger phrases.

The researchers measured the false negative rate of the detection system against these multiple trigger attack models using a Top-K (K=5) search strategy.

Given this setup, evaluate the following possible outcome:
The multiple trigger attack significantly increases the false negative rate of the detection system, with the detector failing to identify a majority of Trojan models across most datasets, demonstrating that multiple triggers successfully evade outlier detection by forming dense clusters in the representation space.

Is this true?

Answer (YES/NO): NO